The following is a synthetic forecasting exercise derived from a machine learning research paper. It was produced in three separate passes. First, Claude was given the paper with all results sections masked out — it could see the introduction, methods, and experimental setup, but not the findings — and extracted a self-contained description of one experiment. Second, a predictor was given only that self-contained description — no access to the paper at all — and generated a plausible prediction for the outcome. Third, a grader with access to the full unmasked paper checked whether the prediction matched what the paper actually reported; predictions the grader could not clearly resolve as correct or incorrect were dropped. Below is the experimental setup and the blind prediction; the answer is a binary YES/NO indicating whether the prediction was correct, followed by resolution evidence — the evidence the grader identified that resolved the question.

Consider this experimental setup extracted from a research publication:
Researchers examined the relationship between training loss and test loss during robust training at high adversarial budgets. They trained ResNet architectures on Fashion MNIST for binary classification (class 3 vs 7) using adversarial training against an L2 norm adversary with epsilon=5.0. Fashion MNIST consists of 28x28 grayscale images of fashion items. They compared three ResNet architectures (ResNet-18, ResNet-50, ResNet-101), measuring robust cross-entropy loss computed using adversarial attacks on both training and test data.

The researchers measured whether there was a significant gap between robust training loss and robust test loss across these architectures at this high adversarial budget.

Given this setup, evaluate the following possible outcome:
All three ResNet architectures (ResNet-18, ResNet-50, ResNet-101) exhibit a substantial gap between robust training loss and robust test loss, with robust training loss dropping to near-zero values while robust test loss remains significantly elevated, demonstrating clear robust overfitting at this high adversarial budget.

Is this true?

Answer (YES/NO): NO